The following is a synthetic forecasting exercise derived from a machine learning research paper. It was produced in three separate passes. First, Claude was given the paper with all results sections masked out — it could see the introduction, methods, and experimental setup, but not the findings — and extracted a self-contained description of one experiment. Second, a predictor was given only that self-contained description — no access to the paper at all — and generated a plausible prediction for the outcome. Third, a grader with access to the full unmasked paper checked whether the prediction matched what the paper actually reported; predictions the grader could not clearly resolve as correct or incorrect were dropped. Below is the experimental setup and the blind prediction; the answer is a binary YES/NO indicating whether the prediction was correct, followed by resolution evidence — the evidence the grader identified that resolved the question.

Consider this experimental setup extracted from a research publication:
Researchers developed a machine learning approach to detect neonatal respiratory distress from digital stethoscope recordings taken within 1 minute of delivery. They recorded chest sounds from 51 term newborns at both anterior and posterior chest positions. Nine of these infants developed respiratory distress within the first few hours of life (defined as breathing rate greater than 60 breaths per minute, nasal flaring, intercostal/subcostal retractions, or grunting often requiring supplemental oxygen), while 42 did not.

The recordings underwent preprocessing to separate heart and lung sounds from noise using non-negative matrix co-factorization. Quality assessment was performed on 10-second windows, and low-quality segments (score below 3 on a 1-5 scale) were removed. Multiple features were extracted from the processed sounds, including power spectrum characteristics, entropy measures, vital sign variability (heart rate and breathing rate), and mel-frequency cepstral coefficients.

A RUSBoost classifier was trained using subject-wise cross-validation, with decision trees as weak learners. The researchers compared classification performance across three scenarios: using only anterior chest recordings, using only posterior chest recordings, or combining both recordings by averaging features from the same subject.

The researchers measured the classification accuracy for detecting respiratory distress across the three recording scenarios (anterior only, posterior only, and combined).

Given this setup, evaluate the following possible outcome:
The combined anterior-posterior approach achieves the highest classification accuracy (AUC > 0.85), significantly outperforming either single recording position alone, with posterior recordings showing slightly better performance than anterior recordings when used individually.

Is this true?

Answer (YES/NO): NO